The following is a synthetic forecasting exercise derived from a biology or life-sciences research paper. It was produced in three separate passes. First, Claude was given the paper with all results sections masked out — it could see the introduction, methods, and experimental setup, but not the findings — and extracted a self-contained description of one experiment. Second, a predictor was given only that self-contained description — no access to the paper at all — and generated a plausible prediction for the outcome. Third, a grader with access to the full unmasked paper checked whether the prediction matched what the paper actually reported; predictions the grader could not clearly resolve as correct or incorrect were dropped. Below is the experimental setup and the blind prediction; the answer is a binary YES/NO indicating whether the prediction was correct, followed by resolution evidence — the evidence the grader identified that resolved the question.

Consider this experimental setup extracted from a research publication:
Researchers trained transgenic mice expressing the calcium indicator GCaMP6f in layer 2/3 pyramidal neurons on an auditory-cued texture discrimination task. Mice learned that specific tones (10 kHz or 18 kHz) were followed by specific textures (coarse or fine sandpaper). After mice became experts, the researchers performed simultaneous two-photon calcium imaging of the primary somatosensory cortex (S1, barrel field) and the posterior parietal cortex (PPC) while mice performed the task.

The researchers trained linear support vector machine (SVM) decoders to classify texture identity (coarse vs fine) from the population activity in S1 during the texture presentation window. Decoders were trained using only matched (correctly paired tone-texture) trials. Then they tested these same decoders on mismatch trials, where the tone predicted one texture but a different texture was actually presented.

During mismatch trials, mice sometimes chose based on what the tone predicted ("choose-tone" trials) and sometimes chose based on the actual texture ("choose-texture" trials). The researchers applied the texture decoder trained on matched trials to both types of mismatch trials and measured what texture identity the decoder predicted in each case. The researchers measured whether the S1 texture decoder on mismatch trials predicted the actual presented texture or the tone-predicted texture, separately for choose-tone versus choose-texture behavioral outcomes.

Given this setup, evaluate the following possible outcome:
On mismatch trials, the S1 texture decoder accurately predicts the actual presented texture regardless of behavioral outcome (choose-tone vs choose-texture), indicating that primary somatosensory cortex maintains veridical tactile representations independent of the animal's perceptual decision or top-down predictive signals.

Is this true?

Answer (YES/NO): NO